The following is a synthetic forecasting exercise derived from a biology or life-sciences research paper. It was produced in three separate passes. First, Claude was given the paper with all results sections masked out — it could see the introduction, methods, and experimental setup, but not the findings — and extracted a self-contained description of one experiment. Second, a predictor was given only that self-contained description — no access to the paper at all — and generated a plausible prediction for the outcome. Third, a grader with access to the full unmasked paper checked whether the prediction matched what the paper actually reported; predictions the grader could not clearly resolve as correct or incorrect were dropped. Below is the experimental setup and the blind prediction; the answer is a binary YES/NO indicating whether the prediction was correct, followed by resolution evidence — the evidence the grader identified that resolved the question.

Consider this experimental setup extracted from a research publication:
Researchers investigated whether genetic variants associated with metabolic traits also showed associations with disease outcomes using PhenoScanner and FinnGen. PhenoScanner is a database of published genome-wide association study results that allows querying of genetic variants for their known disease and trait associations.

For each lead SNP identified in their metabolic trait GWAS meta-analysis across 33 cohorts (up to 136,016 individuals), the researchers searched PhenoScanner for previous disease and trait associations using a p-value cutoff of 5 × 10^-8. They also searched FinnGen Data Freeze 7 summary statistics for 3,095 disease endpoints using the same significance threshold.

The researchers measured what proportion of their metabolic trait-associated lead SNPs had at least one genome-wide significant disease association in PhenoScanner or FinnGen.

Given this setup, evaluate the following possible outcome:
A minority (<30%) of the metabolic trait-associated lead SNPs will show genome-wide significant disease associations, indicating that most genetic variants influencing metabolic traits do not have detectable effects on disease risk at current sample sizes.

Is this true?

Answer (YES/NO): NO